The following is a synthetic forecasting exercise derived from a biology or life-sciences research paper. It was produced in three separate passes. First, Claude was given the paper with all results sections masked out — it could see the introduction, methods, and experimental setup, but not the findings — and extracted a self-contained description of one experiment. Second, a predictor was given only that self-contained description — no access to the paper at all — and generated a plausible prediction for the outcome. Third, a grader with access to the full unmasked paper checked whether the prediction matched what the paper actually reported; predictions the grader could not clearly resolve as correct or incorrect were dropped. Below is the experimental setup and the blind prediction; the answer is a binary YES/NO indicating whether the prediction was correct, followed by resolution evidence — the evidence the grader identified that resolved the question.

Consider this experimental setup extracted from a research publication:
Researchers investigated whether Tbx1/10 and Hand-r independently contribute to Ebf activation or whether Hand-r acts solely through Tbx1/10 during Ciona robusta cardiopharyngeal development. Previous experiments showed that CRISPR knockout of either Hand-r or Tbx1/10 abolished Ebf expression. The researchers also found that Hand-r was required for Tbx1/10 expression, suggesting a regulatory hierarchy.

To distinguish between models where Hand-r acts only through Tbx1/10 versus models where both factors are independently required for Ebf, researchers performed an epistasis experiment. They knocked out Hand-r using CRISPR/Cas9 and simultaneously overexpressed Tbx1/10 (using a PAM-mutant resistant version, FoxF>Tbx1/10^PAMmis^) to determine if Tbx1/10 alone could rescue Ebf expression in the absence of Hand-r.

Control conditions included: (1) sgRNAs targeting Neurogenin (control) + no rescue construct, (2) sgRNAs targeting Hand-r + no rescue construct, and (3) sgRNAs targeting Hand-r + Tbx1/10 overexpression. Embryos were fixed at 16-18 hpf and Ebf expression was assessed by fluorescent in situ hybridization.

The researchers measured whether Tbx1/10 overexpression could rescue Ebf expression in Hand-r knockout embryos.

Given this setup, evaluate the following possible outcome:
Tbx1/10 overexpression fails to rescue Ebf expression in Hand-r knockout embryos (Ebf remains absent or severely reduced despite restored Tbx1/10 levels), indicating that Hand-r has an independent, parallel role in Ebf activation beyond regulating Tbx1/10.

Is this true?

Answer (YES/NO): YES